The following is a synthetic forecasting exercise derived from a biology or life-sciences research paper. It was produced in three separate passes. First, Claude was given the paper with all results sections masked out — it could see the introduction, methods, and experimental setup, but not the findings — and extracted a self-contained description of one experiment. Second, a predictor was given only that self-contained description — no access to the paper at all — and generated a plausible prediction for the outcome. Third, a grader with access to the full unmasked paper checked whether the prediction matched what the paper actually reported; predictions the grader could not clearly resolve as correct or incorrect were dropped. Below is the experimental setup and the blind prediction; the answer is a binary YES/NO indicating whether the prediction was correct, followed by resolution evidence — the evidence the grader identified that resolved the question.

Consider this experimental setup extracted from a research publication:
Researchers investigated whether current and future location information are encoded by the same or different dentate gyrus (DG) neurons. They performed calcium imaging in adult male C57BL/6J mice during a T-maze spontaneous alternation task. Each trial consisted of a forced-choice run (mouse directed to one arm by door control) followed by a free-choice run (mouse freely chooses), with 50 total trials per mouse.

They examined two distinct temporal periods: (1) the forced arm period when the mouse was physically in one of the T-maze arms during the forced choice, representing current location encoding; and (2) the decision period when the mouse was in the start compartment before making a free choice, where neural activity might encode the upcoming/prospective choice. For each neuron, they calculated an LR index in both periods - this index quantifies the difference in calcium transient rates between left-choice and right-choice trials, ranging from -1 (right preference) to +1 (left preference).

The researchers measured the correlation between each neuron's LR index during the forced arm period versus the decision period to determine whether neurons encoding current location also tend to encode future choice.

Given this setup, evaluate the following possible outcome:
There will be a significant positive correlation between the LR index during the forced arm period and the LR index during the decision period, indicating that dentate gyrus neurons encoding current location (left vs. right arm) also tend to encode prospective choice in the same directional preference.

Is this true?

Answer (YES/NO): YES